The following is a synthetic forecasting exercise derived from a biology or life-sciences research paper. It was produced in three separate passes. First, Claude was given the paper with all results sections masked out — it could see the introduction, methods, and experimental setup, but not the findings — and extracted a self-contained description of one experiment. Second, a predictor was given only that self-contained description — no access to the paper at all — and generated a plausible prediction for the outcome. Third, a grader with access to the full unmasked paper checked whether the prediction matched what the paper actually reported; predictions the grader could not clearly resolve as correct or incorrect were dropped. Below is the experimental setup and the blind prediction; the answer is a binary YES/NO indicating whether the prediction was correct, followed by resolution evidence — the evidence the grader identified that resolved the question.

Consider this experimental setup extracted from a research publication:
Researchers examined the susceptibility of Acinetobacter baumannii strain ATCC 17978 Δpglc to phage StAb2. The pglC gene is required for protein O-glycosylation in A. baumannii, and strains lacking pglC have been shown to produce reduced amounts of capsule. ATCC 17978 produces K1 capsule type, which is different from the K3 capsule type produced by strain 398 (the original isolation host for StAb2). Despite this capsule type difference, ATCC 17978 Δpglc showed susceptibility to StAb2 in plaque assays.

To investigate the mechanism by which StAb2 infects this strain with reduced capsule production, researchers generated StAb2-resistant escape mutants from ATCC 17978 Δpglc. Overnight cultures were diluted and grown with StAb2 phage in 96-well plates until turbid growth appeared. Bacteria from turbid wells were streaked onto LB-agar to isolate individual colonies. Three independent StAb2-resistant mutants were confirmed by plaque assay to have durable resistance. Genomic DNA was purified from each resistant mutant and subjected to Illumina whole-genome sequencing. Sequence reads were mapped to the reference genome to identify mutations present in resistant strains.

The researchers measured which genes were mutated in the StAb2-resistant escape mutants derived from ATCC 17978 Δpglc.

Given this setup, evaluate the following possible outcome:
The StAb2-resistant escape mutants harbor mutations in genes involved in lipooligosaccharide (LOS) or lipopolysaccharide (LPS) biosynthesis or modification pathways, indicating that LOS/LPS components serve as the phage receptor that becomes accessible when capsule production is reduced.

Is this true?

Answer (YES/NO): NO